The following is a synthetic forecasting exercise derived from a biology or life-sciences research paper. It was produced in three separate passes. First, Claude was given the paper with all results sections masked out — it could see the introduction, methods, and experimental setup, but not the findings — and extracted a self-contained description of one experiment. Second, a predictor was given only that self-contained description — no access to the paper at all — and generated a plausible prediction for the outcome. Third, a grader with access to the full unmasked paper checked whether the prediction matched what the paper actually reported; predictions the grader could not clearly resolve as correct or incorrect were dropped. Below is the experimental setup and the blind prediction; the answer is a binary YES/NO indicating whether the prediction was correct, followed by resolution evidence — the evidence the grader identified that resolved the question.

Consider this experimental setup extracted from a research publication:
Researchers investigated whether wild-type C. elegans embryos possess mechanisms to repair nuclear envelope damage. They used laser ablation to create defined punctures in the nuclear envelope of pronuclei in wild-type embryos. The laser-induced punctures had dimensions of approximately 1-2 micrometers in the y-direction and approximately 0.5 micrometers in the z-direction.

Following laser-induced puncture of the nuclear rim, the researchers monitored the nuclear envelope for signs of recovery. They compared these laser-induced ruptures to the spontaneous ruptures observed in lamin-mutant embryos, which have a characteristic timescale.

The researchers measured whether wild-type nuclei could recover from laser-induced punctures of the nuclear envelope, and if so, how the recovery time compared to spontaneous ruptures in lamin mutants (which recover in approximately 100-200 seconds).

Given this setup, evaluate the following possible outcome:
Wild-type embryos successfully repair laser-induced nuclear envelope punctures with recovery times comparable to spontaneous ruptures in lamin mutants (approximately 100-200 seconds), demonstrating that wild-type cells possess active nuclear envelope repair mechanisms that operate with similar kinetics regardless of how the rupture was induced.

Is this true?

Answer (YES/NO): NO